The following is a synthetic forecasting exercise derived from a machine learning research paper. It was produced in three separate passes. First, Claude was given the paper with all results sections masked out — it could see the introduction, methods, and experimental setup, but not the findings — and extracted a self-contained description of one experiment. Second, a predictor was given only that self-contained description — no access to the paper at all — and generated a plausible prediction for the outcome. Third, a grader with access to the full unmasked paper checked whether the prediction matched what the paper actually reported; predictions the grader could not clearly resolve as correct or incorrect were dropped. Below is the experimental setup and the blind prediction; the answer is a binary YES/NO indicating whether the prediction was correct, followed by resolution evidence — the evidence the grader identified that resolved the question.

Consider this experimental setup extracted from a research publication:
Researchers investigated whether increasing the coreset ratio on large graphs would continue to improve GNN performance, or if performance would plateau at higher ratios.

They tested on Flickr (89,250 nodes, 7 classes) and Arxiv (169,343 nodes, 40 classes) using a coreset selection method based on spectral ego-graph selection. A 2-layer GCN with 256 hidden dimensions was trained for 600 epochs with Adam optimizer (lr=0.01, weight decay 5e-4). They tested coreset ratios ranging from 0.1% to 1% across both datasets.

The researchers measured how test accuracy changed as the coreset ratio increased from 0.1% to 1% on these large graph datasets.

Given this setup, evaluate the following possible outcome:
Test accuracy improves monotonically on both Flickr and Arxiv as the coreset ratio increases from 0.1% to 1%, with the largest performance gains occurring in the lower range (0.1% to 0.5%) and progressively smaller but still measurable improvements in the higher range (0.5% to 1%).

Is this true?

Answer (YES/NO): NO